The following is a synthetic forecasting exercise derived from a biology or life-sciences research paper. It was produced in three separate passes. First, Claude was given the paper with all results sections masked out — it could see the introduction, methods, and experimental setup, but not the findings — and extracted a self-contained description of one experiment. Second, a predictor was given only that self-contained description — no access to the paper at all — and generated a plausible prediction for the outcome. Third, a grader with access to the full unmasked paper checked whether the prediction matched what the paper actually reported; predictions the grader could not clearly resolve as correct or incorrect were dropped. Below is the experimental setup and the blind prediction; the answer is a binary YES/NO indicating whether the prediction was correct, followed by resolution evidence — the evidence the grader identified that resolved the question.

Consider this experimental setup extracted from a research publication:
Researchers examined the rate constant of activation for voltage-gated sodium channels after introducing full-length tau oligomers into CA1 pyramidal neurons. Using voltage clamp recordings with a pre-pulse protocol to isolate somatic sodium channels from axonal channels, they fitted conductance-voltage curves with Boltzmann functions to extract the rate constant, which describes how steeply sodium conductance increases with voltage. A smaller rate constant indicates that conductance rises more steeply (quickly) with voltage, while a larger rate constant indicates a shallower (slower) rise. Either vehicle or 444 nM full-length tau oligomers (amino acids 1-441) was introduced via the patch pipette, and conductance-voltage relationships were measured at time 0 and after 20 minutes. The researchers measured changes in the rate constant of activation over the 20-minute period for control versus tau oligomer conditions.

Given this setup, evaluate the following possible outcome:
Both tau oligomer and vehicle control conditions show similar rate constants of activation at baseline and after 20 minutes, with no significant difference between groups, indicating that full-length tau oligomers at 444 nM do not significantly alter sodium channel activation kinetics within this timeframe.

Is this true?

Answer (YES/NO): NO